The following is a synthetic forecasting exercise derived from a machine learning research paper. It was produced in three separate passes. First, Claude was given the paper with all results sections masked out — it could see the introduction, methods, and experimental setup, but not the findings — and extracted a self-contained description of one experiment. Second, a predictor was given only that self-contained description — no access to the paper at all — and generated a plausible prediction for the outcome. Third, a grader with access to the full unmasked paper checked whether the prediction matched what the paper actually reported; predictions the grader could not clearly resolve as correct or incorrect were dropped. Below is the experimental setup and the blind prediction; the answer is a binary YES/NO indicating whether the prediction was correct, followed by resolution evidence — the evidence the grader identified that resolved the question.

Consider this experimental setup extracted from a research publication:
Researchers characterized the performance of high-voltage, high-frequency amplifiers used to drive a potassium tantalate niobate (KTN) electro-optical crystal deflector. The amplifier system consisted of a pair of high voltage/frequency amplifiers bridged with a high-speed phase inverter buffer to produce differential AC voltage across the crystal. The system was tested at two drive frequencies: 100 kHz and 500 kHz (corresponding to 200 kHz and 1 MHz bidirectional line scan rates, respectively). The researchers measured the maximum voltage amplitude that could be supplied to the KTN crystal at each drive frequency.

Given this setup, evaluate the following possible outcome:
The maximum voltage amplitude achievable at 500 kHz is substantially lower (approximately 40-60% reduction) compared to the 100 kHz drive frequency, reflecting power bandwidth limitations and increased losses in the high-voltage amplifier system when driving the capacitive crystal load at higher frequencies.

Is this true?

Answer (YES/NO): NO